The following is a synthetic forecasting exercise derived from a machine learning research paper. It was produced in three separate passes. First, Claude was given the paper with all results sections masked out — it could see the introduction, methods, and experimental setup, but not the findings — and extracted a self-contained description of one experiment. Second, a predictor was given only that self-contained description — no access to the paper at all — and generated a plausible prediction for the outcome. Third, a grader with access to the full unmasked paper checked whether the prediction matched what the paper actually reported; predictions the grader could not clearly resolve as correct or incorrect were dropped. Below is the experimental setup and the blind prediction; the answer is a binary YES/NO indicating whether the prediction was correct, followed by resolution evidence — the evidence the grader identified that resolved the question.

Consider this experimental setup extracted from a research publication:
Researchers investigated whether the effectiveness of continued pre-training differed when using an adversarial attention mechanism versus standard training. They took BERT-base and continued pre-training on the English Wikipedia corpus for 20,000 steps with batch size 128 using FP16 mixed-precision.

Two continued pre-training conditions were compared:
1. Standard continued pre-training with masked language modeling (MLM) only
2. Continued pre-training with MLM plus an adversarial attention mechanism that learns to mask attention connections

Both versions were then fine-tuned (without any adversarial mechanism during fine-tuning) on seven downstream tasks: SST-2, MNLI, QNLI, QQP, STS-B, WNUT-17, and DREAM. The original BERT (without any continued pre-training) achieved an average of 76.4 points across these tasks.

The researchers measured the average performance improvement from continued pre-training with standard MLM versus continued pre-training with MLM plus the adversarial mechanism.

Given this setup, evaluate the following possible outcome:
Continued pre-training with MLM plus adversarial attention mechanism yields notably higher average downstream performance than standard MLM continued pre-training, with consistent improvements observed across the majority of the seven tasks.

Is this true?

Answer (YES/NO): YES